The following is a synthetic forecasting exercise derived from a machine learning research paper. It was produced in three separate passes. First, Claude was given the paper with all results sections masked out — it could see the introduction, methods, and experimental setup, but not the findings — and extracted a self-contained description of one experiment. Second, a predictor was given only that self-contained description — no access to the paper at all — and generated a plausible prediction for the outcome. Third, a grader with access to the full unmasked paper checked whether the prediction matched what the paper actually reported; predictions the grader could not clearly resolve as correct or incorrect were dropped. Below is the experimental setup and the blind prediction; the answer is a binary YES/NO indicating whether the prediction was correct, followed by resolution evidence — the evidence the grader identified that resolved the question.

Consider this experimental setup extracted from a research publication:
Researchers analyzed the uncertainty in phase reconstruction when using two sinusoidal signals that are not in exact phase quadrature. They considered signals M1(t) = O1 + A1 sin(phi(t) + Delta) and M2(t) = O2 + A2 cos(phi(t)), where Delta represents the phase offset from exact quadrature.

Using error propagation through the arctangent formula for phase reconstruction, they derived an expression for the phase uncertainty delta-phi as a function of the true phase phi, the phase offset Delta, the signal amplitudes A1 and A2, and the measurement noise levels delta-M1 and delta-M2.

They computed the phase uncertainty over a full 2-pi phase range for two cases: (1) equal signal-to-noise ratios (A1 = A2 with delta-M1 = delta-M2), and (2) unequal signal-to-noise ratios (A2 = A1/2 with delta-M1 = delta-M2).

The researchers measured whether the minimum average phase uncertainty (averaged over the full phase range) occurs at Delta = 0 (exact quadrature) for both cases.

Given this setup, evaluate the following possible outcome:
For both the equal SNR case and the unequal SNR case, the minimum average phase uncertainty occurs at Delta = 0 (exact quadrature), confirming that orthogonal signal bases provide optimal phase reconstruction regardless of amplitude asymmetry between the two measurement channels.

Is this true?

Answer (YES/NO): YES